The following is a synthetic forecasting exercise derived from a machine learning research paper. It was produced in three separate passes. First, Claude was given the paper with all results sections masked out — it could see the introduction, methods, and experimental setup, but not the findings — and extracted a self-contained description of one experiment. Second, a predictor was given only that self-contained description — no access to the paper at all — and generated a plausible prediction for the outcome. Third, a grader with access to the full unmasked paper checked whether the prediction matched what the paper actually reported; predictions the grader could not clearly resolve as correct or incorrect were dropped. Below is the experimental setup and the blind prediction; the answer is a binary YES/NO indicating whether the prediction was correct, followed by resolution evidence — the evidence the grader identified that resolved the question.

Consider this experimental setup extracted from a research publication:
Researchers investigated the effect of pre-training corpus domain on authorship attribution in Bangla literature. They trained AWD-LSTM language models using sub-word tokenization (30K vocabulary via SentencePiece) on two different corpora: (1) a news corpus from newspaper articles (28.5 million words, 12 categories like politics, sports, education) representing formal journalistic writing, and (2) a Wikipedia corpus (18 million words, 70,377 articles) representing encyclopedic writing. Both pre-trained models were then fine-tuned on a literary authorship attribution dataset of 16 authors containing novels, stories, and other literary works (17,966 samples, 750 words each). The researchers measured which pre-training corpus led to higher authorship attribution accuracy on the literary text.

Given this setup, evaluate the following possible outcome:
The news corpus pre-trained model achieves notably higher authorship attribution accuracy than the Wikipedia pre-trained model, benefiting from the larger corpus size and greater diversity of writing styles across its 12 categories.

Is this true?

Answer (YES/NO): NO